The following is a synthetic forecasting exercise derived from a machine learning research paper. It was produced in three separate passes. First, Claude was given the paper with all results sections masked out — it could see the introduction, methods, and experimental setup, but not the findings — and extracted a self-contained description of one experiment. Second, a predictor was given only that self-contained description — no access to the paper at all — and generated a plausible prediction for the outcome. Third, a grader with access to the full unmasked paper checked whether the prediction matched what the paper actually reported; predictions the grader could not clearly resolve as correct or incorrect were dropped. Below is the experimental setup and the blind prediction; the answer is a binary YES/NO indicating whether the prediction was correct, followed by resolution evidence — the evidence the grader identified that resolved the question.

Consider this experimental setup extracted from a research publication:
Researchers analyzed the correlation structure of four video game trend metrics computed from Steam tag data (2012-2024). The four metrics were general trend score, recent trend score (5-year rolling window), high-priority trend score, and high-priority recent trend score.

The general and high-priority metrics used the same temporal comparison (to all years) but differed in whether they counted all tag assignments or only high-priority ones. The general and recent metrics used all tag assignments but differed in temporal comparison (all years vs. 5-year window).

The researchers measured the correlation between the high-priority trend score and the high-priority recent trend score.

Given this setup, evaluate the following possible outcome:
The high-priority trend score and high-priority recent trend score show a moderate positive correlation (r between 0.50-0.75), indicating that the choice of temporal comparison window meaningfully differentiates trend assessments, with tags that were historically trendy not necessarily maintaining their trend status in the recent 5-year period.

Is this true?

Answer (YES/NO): YES